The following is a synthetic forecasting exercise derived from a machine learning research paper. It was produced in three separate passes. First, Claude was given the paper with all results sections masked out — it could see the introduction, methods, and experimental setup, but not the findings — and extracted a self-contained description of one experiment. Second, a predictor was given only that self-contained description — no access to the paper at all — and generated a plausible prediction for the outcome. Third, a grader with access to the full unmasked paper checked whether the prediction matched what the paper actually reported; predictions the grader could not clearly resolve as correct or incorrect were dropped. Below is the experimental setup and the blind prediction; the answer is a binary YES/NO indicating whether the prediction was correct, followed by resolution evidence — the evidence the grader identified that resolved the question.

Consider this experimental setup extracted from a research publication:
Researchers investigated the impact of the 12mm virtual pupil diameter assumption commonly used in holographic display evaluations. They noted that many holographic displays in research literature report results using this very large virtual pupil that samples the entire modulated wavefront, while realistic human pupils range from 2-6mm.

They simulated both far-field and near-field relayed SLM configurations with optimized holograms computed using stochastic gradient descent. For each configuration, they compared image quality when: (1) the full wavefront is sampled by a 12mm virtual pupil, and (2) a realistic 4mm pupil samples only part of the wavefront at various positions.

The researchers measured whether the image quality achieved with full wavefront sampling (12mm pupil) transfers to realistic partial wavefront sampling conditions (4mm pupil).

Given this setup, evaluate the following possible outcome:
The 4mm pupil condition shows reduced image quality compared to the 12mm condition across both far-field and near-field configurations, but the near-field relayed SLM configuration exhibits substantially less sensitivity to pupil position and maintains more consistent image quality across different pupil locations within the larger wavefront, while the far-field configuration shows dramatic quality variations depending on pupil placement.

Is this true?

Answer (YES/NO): NO